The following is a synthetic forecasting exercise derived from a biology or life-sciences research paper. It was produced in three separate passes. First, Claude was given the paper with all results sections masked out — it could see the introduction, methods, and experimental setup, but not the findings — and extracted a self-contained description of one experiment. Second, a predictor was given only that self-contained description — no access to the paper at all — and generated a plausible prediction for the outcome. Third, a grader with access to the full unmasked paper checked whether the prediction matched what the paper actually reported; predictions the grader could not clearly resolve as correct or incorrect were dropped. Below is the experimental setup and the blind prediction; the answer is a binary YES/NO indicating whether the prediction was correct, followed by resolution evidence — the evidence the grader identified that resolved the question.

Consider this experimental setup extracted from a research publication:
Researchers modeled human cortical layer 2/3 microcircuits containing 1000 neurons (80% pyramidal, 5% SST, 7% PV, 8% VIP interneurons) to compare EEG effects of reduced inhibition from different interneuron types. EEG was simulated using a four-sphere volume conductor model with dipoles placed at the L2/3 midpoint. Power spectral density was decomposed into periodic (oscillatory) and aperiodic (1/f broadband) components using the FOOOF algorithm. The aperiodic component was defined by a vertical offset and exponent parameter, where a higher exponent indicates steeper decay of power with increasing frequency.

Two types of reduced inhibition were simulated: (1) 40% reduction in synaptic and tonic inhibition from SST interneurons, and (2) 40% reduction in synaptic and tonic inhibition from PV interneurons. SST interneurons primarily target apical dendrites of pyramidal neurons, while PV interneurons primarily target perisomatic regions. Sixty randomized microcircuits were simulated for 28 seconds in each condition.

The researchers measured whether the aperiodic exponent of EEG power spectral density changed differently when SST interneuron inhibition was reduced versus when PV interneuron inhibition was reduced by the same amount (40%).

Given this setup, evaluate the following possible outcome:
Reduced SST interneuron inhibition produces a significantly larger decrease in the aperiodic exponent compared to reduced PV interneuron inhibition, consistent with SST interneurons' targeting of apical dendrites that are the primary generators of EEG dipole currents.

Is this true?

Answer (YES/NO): YES